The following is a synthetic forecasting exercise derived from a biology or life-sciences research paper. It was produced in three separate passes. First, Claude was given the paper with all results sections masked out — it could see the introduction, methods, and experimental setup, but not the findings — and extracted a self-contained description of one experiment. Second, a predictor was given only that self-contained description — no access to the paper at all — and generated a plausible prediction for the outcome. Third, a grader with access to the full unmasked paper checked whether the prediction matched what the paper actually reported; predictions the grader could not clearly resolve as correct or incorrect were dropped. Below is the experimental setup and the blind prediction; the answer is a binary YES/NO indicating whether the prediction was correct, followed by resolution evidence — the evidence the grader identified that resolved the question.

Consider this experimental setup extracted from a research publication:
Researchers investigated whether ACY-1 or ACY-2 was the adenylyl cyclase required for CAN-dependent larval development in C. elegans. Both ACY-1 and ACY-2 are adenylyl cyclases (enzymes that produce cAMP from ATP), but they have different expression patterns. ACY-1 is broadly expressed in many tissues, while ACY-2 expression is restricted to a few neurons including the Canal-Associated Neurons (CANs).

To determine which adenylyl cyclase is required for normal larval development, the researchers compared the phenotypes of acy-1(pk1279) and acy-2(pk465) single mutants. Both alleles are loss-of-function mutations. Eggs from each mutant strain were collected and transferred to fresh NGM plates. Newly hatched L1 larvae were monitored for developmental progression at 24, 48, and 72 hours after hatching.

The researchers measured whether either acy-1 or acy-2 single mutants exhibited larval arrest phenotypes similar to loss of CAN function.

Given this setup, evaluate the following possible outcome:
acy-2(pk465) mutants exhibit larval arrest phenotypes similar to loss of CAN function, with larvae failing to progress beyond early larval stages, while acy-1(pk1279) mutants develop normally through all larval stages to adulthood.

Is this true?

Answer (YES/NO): NO